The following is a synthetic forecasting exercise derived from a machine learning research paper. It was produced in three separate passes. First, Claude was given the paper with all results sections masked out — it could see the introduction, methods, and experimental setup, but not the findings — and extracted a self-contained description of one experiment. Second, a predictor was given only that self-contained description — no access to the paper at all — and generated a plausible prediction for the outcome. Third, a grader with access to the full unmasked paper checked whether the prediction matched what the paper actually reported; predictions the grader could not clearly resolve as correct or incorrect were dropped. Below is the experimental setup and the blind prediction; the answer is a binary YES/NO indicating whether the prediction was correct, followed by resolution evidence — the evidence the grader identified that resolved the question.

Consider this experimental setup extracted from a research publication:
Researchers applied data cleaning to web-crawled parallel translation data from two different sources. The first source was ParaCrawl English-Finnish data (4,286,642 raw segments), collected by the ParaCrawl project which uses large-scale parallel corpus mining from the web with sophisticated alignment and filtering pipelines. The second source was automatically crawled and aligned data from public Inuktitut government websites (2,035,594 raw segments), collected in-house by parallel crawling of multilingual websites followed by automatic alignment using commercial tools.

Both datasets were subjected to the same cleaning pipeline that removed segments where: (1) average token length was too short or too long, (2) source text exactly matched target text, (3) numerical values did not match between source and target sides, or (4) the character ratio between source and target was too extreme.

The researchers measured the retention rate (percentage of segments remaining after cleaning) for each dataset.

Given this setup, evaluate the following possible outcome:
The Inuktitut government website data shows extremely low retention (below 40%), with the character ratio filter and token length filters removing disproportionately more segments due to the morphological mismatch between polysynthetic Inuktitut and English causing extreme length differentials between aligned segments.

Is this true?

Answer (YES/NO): NO